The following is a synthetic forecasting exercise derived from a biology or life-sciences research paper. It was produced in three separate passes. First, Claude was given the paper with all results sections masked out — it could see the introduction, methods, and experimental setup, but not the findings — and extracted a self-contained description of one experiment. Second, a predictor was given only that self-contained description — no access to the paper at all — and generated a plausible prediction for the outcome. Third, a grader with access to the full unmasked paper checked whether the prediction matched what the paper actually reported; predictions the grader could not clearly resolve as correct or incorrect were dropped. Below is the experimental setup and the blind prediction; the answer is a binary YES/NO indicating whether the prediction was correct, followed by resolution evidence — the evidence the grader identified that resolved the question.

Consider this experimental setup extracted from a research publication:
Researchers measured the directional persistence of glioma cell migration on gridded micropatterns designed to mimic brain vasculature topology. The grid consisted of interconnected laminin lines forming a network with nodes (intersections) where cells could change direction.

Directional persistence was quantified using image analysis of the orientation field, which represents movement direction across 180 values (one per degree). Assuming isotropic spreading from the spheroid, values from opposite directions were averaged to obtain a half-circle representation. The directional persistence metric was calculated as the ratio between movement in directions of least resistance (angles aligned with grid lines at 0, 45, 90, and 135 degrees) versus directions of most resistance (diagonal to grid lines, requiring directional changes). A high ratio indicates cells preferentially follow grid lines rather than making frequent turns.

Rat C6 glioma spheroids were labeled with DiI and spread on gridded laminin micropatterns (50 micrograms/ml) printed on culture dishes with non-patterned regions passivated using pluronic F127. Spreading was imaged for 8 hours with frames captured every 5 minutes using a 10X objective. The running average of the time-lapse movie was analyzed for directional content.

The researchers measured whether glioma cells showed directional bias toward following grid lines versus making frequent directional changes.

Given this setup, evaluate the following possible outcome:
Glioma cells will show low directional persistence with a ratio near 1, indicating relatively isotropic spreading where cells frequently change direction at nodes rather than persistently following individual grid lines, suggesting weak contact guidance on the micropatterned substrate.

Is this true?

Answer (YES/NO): NO